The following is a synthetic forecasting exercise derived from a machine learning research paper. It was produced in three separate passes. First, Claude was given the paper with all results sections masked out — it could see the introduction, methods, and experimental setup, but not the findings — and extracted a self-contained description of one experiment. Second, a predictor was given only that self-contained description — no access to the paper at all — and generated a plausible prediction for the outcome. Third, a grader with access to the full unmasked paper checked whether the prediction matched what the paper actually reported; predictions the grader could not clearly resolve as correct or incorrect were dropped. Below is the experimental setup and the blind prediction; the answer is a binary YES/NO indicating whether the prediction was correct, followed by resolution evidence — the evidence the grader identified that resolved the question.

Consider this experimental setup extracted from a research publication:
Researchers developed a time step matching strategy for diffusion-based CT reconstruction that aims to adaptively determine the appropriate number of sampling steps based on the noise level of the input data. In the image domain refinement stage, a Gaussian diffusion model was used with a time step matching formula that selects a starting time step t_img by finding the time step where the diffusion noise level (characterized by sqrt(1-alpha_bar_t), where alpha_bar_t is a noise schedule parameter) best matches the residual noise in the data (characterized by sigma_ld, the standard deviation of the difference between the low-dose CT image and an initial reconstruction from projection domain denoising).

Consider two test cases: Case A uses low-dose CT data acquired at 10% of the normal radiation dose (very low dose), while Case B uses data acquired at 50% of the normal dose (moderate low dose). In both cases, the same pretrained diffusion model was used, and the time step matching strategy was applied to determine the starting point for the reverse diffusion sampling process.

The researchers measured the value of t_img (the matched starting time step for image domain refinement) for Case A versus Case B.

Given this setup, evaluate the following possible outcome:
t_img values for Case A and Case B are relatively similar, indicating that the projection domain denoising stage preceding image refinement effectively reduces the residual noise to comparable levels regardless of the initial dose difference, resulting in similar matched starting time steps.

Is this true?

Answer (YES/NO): NO